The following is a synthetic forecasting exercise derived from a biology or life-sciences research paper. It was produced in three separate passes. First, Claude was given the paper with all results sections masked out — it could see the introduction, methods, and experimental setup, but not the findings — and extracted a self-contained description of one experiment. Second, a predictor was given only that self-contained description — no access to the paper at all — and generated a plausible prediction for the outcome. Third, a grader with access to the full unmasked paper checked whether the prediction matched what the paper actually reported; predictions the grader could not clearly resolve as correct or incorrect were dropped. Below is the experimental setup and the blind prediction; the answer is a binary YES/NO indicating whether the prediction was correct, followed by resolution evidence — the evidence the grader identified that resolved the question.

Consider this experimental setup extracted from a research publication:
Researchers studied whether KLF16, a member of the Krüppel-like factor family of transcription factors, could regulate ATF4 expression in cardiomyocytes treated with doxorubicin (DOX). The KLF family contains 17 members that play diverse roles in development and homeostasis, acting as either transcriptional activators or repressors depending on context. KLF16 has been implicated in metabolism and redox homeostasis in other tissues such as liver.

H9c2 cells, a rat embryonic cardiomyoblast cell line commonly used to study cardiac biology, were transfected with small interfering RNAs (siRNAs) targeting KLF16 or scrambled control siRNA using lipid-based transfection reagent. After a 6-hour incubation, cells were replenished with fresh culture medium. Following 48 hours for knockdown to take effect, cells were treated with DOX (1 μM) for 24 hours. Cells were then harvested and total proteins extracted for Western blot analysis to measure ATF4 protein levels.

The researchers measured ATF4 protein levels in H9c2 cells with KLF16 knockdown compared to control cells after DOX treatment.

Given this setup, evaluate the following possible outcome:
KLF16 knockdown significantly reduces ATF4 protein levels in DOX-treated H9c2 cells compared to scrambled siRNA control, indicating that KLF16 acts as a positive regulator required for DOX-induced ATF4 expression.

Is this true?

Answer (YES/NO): NO